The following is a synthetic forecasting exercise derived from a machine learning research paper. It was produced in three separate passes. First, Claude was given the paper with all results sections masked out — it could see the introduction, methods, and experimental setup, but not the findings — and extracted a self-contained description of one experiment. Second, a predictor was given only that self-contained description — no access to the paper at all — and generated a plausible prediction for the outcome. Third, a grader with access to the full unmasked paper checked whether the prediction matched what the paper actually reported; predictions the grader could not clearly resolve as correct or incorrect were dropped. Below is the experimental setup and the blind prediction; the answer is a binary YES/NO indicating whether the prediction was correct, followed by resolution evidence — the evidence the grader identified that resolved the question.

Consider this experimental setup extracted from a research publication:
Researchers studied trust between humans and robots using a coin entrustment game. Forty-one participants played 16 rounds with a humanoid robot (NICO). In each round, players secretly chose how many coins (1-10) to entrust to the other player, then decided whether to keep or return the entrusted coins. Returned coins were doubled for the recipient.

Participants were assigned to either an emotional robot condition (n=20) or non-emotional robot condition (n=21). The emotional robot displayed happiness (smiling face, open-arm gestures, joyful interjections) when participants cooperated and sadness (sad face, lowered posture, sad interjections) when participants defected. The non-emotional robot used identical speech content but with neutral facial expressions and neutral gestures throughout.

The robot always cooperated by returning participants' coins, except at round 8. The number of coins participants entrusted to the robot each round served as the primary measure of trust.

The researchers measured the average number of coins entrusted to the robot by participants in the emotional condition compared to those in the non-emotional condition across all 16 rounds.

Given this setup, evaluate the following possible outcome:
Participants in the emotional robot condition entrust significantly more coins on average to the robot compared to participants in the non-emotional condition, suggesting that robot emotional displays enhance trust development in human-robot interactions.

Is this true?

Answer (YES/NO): NO